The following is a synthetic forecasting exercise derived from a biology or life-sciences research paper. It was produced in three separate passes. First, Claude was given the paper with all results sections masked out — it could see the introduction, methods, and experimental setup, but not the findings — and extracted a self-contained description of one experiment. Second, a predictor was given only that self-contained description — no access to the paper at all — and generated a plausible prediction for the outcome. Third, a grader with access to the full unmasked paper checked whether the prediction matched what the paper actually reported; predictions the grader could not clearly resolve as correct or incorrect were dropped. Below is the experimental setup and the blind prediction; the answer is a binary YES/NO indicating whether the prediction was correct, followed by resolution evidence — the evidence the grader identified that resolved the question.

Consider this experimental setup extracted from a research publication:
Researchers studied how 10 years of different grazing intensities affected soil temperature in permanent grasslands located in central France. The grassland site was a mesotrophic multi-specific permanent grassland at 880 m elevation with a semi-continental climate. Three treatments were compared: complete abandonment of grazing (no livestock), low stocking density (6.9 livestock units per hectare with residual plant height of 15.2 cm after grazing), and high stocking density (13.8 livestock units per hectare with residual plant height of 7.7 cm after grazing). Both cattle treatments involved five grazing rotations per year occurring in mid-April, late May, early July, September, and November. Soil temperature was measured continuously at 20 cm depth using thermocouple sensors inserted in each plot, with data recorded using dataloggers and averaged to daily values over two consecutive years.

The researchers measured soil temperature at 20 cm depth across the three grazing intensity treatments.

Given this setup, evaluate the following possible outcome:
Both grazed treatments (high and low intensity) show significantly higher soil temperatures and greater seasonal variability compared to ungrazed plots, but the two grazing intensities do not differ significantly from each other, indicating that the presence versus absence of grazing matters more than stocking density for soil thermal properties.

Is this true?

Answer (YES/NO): NO